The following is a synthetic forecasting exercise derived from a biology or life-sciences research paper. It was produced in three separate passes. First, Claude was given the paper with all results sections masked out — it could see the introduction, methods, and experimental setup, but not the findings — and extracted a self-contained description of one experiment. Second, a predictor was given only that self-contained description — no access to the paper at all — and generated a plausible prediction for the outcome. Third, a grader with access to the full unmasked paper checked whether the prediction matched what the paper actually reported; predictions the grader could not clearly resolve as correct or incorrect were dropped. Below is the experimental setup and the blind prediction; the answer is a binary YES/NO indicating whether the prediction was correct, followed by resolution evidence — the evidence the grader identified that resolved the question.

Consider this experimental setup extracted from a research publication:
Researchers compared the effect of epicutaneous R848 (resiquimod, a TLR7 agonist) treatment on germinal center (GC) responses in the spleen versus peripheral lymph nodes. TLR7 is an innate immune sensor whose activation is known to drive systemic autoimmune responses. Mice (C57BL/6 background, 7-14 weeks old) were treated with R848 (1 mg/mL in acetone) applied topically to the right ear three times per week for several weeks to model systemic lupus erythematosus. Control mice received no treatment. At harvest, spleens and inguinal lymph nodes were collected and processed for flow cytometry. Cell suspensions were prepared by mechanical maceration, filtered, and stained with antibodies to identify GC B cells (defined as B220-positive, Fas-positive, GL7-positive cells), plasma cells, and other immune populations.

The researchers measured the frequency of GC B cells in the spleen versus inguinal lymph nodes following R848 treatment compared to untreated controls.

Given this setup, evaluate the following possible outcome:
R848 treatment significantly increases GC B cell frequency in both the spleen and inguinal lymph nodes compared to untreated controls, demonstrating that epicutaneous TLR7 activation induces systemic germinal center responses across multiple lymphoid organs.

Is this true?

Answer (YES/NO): YES